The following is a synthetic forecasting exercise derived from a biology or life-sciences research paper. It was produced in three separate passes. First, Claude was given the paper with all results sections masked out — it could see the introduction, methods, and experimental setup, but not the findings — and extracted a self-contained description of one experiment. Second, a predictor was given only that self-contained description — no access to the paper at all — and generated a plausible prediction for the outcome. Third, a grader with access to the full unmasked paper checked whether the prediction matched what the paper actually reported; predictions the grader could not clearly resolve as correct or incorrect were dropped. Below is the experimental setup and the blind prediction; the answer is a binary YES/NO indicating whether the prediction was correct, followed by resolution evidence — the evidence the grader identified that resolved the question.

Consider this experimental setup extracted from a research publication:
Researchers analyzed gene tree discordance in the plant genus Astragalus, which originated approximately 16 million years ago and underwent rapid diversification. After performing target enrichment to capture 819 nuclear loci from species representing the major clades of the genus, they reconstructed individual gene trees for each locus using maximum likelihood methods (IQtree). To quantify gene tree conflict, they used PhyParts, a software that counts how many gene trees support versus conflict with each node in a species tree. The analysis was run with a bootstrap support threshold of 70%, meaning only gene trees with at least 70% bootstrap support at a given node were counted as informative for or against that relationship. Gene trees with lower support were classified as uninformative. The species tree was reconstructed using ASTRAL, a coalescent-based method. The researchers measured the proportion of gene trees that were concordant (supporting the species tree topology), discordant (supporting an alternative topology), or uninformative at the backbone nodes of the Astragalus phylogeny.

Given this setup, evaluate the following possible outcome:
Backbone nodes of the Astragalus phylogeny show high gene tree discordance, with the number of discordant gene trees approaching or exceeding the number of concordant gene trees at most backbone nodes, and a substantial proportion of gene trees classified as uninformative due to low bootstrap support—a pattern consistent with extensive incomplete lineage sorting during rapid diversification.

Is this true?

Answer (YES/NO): NO